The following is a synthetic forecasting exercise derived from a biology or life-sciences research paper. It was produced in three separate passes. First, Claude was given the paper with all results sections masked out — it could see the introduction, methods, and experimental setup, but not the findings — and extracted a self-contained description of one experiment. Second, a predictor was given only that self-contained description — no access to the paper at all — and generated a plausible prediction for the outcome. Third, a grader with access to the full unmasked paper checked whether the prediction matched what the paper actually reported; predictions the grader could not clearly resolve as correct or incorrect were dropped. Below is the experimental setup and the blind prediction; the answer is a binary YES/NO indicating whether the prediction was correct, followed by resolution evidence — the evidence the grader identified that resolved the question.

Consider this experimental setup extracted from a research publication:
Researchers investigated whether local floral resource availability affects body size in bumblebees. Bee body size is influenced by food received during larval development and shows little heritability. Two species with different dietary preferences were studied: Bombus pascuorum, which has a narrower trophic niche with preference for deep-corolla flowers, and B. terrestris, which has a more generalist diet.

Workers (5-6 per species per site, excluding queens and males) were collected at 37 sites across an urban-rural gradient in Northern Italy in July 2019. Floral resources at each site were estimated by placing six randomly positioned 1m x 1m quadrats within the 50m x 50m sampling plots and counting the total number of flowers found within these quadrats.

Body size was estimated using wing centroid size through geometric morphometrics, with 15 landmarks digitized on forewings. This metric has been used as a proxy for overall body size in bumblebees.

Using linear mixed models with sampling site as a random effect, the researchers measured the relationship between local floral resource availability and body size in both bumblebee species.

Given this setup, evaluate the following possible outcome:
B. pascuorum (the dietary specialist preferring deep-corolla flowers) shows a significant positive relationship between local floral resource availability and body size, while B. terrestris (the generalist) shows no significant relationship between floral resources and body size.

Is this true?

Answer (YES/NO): NO